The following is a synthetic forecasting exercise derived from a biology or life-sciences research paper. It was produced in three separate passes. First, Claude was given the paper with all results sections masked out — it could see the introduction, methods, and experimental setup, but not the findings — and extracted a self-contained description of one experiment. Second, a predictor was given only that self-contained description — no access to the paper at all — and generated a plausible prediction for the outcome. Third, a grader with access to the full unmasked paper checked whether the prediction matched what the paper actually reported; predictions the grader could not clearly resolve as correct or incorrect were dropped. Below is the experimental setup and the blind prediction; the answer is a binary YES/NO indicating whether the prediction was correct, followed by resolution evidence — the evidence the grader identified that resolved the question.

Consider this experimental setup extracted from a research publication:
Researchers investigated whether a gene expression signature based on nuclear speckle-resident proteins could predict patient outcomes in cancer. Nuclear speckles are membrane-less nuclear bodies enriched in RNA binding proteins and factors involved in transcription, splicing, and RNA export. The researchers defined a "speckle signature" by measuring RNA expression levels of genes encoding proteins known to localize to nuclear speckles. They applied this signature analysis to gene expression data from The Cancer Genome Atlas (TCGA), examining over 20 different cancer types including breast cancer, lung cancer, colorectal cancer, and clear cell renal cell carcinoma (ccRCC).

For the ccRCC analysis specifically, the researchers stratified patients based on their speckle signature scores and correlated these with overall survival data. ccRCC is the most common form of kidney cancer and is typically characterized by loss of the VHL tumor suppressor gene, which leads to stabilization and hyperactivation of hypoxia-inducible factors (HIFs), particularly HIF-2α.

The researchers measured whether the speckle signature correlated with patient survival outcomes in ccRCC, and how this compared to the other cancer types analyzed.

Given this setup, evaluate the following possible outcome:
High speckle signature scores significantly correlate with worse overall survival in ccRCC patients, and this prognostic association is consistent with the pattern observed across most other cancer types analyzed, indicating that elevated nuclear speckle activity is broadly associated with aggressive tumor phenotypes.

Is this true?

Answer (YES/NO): NO